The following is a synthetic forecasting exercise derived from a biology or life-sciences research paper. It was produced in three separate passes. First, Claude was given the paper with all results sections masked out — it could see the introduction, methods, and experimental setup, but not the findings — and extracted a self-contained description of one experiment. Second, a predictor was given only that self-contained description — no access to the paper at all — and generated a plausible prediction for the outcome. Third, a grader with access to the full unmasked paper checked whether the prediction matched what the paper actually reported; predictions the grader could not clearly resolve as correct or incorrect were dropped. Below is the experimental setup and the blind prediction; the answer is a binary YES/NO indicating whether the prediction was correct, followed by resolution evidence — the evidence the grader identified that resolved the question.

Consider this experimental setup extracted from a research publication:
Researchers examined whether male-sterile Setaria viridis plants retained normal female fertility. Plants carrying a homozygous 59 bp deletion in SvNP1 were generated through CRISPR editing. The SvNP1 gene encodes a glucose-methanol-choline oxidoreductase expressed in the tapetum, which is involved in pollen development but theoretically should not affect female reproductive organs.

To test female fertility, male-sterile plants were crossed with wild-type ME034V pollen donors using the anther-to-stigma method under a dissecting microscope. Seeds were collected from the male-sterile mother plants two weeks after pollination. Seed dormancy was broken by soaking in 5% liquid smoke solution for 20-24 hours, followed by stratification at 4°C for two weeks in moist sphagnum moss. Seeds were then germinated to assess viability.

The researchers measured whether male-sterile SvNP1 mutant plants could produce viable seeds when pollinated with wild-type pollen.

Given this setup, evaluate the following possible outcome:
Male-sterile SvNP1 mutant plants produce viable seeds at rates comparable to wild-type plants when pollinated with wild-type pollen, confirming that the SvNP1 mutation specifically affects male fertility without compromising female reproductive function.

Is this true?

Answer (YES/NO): YES